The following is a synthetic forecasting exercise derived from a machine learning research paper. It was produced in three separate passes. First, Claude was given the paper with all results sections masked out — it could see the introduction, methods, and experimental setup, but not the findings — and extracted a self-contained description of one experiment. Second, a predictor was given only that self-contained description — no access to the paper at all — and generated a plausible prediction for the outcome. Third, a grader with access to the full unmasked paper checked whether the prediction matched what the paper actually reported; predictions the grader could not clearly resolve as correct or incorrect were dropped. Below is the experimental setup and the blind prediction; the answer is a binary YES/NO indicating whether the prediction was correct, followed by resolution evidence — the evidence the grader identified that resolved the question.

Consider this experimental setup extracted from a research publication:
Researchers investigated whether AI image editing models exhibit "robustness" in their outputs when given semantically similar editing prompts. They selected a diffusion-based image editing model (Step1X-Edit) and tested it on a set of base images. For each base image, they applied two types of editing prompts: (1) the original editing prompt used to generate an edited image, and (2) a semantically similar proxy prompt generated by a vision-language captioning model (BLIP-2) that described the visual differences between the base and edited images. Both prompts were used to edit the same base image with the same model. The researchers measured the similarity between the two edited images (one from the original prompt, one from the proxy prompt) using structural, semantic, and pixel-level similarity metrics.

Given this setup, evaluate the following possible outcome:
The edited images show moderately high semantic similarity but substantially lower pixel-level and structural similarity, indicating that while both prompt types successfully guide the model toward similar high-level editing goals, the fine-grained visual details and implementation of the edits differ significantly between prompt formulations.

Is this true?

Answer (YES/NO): NO